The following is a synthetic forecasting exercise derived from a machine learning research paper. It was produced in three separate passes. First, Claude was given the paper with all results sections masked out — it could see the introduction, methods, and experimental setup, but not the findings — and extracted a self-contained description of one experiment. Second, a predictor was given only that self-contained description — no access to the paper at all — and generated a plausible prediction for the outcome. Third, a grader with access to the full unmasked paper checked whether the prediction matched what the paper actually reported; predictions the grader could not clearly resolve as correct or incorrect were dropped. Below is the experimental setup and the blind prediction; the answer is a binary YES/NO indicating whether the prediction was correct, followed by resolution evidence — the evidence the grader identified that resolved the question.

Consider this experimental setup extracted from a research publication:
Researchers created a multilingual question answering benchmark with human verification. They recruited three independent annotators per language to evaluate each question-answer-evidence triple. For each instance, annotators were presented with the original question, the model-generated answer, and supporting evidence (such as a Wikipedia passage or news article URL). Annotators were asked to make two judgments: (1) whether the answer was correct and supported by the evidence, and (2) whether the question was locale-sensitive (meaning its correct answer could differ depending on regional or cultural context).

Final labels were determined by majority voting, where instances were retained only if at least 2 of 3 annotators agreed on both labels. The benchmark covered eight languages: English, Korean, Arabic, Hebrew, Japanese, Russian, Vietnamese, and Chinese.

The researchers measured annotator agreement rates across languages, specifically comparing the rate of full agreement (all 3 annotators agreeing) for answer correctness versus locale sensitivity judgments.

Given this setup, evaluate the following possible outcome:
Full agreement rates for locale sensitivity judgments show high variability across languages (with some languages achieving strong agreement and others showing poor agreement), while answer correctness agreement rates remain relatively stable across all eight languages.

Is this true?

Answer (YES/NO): NO